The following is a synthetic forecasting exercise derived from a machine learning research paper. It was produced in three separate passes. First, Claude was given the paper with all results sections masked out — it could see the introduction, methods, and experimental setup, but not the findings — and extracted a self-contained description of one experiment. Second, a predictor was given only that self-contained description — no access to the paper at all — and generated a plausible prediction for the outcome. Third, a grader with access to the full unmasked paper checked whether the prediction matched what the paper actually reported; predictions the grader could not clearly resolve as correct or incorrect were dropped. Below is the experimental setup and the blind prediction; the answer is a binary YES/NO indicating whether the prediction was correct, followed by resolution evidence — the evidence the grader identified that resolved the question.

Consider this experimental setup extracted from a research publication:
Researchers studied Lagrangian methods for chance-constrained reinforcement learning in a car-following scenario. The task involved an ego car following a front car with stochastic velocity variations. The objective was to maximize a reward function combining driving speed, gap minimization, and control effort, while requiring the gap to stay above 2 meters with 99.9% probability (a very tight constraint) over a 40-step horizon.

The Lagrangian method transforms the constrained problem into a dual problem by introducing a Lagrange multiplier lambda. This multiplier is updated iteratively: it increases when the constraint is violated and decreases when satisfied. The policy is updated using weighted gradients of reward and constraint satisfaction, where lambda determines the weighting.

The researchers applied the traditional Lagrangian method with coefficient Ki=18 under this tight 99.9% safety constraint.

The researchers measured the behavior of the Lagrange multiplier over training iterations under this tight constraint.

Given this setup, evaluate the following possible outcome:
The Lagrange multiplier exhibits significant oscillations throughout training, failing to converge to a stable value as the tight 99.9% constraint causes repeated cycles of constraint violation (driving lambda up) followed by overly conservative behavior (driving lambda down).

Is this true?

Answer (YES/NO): NO